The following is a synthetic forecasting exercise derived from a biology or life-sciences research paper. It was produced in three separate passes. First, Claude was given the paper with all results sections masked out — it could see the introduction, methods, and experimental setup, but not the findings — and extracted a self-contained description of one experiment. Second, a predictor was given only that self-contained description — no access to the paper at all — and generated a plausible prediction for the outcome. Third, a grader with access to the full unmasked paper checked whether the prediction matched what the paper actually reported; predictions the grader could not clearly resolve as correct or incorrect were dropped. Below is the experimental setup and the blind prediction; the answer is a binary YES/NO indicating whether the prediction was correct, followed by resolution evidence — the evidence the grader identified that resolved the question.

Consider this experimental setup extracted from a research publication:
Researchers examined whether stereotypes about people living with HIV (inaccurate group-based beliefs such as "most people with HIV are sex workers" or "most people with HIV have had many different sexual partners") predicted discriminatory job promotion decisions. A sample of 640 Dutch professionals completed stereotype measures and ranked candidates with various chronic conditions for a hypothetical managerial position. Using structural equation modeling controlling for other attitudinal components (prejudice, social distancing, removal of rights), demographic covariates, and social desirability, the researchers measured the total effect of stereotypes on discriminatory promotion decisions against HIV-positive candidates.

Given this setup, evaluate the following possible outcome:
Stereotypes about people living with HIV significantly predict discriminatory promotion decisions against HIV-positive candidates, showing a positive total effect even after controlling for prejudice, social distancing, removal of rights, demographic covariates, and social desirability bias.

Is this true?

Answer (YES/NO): NO